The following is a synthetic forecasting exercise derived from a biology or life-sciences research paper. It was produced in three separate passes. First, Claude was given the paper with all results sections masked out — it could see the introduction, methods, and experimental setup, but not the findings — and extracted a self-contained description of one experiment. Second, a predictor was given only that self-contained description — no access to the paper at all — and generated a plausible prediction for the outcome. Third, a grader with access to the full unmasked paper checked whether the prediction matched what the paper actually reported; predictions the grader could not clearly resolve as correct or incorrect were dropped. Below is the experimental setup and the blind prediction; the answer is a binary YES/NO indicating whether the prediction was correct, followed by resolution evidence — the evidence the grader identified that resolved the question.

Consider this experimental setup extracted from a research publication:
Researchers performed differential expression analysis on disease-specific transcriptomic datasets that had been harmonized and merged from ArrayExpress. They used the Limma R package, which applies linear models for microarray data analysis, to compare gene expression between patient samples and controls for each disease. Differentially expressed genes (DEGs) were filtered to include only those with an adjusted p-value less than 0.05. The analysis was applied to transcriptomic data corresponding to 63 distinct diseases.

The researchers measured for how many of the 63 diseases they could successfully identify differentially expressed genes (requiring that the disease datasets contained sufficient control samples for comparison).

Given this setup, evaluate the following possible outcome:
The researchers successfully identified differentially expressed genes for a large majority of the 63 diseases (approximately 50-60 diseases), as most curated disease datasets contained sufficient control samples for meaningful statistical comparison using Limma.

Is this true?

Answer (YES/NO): NO